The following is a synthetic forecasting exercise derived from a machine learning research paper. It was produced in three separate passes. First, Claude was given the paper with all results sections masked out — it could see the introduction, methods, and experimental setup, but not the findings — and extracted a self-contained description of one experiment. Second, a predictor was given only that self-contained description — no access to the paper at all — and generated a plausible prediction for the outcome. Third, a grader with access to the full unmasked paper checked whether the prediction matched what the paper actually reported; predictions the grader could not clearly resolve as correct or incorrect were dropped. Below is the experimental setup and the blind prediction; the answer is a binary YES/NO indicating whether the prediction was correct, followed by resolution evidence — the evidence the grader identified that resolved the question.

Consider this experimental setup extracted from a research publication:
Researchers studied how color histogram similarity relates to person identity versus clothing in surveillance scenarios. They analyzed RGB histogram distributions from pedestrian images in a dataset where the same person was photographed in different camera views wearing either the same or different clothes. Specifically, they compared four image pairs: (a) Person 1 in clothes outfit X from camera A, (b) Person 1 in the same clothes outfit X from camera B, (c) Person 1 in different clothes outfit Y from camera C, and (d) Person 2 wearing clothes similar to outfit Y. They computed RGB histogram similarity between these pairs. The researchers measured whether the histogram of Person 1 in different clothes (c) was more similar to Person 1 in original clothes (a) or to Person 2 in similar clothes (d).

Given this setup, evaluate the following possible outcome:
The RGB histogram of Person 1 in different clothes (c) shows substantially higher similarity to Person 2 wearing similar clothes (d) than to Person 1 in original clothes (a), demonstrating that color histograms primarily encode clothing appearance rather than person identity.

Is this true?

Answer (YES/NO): YES